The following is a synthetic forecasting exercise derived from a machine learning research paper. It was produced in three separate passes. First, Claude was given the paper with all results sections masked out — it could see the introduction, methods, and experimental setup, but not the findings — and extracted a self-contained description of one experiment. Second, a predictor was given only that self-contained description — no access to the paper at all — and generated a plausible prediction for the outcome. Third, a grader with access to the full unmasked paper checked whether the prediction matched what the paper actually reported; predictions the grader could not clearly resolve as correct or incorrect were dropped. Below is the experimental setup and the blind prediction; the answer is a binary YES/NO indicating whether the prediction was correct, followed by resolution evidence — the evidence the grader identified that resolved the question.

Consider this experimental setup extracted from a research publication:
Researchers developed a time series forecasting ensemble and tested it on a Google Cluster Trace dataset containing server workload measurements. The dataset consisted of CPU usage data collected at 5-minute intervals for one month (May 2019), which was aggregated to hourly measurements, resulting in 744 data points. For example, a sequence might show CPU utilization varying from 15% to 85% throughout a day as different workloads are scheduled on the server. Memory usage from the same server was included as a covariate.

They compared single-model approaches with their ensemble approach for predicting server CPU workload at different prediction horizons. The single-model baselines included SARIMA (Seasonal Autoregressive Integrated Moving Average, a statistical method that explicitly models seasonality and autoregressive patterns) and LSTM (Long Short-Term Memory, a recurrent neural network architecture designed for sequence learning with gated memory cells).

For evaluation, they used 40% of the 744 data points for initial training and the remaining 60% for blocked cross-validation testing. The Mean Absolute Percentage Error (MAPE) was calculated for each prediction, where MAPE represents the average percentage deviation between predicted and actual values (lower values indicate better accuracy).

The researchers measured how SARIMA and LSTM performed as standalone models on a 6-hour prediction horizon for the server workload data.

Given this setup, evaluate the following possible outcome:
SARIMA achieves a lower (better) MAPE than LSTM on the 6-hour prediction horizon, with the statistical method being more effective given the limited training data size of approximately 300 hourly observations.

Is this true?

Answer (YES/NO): YES